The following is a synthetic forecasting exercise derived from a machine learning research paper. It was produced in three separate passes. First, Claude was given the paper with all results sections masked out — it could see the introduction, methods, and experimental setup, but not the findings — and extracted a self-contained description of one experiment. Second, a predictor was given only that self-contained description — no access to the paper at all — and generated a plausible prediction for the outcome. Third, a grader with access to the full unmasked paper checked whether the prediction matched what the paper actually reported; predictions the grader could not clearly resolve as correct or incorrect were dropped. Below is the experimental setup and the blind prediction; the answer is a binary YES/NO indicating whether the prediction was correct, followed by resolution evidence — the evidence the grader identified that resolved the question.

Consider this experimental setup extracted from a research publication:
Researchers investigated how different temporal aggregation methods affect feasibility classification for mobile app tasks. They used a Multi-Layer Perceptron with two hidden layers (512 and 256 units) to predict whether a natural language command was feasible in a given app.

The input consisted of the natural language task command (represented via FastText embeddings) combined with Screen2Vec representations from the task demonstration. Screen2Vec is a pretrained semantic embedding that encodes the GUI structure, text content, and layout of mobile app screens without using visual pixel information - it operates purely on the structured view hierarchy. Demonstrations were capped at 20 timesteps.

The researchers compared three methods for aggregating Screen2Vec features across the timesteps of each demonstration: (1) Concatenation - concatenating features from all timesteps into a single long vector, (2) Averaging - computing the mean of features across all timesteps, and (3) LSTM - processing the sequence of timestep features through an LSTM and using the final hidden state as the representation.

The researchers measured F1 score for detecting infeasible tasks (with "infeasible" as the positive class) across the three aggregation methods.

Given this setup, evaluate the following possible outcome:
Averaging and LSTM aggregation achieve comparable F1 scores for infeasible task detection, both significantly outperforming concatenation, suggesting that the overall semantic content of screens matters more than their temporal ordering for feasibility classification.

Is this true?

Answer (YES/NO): NO